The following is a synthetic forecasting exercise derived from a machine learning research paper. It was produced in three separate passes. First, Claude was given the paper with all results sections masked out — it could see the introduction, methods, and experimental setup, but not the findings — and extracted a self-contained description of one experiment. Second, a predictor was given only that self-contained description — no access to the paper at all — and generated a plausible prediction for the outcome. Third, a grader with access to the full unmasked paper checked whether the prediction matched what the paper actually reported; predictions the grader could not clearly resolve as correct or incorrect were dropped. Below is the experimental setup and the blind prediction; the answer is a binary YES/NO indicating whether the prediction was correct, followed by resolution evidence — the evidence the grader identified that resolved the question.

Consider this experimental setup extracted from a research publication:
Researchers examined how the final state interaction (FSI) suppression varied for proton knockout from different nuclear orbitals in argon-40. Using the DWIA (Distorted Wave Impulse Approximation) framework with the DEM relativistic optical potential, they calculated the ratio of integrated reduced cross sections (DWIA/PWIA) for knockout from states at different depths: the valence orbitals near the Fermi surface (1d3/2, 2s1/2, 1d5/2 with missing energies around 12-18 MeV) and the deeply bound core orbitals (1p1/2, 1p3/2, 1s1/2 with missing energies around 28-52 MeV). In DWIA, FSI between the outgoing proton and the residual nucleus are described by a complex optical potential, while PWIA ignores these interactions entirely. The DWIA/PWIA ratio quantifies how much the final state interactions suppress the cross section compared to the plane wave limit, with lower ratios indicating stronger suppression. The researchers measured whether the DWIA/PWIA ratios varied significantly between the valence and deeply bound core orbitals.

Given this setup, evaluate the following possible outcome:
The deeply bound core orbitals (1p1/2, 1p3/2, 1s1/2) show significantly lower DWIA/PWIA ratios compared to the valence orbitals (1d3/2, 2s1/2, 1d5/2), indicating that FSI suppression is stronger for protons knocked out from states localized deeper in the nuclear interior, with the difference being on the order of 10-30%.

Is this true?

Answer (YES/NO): YES